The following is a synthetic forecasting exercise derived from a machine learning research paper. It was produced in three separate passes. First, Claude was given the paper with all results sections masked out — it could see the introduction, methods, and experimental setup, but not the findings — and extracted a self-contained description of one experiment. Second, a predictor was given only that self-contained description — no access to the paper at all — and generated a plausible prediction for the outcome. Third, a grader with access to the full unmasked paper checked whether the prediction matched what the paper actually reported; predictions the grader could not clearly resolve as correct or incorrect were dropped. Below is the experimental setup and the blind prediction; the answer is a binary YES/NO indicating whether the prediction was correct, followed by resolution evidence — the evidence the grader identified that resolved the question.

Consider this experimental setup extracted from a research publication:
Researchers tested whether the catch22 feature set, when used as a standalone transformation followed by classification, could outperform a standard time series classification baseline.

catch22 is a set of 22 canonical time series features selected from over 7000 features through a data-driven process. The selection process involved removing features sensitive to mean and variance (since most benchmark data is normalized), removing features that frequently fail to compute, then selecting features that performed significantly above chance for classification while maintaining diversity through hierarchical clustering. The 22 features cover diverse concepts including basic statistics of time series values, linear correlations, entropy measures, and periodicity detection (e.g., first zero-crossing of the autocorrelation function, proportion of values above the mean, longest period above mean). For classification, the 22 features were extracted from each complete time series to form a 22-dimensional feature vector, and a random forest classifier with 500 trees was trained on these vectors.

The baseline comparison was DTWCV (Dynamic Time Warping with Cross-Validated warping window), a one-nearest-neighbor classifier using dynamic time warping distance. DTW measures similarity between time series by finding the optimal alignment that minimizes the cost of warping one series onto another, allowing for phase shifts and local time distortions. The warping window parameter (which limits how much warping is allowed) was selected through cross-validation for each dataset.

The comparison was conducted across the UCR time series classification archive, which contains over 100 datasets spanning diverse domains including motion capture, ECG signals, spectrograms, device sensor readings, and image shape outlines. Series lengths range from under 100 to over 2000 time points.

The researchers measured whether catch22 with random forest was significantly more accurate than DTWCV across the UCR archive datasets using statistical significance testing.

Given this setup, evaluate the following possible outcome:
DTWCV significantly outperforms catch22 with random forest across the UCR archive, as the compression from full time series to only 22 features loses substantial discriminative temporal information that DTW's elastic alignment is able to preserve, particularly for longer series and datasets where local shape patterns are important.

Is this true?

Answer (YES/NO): NO